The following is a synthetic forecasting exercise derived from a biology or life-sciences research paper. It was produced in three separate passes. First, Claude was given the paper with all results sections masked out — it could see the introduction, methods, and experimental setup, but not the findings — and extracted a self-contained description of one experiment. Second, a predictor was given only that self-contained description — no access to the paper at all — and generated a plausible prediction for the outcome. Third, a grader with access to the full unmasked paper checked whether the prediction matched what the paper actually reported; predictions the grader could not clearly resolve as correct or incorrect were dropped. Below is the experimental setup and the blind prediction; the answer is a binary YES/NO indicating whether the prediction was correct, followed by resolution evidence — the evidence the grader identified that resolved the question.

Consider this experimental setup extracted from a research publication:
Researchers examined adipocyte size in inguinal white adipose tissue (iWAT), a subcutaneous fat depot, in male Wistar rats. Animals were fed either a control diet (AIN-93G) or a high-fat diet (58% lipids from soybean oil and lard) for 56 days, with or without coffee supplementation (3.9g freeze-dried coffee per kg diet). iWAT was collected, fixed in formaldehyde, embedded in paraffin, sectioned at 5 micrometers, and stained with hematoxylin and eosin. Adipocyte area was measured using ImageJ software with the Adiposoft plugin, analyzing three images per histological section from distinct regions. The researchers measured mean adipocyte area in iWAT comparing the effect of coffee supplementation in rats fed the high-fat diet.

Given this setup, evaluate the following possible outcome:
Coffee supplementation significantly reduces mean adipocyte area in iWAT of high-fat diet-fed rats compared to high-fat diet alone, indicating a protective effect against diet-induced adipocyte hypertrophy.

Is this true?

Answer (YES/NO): YES